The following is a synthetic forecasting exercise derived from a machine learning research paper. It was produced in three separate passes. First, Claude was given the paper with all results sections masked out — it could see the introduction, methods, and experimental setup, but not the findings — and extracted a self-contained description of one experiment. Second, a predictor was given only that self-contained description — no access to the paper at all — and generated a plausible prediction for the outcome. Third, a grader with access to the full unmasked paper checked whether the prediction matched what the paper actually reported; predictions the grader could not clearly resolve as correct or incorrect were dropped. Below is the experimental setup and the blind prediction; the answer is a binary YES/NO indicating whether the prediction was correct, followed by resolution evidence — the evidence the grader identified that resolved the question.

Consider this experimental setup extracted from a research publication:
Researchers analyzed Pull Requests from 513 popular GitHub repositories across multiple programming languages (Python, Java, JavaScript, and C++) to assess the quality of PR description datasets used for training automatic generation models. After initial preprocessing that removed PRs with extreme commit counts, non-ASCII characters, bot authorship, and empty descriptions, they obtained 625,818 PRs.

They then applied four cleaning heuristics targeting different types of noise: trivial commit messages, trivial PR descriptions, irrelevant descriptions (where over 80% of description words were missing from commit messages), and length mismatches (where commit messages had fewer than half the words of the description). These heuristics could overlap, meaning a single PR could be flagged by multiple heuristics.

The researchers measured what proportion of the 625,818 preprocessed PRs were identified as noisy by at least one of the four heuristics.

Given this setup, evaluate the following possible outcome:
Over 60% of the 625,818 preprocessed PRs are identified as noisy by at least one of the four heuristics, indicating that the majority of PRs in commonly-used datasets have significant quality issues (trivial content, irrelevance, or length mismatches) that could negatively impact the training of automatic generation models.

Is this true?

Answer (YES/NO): YES